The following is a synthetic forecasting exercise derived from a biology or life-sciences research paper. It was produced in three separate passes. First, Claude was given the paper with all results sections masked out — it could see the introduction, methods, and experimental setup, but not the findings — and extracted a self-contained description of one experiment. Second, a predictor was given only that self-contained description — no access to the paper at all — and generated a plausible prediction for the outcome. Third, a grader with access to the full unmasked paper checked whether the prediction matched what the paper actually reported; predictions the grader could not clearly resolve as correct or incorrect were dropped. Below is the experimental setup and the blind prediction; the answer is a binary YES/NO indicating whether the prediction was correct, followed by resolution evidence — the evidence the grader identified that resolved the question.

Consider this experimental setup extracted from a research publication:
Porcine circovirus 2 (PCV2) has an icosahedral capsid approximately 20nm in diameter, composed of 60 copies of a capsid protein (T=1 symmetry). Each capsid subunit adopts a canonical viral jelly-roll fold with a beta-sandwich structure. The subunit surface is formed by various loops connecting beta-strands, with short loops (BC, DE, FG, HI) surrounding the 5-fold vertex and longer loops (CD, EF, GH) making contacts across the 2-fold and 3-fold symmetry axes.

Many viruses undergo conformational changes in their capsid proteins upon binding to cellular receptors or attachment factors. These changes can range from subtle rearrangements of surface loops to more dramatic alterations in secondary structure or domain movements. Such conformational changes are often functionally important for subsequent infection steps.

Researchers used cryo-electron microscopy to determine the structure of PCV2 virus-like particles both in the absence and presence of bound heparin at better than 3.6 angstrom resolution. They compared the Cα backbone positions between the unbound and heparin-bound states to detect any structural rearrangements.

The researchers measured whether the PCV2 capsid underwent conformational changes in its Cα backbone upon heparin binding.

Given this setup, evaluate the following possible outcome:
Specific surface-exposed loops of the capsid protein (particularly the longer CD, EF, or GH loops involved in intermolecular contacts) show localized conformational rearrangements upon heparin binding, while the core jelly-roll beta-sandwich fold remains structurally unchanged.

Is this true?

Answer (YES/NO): NO